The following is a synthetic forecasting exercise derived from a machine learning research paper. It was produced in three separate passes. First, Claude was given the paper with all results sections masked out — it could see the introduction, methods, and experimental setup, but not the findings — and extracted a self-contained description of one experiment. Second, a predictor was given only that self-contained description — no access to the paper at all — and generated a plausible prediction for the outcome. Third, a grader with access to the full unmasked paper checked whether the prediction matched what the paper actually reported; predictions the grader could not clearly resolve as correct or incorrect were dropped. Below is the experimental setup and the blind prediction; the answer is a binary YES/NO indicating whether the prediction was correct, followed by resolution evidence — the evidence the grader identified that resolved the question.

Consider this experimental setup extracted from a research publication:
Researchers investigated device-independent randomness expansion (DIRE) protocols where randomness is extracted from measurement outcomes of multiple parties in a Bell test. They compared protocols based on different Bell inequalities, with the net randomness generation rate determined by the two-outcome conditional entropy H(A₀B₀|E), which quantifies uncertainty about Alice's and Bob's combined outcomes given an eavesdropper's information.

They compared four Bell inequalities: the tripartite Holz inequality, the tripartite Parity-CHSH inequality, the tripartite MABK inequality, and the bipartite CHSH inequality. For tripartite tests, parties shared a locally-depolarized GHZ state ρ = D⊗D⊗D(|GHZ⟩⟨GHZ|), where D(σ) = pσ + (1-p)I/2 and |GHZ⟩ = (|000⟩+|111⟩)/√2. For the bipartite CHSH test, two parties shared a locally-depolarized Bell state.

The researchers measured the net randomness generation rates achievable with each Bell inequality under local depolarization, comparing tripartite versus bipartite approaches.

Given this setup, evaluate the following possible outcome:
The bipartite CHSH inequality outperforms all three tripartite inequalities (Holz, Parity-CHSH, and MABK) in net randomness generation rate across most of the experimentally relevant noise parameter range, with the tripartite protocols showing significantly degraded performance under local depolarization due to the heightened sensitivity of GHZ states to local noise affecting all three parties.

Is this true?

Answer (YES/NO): NO